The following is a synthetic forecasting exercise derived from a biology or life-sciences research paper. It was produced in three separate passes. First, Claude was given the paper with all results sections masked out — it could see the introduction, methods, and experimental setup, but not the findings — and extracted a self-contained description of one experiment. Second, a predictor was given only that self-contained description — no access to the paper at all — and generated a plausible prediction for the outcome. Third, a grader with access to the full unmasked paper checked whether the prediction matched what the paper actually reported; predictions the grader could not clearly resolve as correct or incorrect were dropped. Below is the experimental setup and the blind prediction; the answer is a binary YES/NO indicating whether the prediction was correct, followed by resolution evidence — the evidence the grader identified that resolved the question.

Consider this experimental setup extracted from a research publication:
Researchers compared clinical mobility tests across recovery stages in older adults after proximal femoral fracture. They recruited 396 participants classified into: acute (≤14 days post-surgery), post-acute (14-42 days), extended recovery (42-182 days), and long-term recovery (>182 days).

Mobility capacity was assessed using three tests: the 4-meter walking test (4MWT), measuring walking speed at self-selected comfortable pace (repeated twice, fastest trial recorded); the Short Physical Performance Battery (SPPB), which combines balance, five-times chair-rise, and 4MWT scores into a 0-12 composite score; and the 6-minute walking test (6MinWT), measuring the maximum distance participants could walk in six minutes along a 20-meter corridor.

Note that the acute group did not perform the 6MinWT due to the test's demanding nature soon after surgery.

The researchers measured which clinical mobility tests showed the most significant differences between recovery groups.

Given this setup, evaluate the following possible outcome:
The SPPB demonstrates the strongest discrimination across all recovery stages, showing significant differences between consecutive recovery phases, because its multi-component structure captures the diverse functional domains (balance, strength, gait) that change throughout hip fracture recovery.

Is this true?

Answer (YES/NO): NO